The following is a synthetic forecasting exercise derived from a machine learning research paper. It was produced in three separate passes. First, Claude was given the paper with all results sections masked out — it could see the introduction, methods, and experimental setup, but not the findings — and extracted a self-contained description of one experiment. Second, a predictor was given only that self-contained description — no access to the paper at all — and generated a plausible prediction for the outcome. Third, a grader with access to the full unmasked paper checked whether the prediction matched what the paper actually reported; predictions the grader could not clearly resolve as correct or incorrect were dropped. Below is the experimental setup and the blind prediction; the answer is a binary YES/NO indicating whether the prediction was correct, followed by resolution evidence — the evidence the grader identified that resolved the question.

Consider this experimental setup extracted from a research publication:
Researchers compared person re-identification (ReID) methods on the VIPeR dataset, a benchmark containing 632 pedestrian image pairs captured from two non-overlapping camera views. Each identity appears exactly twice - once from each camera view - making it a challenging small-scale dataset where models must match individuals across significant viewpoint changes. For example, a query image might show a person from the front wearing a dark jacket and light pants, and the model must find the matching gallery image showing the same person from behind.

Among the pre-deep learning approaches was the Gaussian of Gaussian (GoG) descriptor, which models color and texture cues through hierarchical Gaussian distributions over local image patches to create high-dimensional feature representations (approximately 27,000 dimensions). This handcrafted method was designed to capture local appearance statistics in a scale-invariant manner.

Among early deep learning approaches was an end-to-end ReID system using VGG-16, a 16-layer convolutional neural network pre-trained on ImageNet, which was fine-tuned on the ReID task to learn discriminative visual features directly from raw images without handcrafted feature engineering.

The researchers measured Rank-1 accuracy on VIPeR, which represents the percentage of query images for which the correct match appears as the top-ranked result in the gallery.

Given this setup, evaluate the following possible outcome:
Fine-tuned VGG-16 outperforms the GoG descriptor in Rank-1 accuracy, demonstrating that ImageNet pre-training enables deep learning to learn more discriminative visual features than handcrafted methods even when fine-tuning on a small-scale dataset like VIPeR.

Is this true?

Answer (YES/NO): NO